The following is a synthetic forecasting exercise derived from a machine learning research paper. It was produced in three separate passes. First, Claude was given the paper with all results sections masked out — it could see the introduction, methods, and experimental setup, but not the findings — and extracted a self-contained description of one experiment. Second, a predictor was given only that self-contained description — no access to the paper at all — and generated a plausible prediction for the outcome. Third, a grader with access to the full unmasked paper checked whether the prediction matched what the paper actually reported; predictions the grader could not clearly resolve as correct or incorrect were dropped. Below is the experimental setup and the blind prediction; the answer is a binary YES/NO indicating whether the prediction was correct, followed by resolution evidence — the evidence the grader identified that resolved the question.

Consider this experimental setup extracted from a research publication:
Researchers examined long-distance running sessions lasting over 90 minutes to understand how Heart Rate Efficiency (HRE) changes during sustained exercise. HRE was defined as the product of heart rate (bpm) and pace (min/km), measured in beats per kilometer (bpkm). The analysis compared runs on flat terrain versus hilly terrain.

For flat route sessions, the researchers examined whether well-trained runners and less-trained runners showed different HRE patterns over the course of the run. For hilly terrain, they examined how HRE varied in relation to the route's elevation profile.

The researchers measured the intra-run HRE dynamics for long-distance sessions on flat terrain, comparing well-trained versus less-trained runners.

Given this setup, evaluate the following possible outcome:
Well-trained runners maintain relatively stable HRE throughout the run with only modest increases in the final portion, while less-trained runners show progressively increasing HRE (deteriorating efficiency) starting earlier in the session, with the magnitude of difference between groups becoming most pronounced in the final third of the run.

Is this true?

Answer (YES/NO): NO